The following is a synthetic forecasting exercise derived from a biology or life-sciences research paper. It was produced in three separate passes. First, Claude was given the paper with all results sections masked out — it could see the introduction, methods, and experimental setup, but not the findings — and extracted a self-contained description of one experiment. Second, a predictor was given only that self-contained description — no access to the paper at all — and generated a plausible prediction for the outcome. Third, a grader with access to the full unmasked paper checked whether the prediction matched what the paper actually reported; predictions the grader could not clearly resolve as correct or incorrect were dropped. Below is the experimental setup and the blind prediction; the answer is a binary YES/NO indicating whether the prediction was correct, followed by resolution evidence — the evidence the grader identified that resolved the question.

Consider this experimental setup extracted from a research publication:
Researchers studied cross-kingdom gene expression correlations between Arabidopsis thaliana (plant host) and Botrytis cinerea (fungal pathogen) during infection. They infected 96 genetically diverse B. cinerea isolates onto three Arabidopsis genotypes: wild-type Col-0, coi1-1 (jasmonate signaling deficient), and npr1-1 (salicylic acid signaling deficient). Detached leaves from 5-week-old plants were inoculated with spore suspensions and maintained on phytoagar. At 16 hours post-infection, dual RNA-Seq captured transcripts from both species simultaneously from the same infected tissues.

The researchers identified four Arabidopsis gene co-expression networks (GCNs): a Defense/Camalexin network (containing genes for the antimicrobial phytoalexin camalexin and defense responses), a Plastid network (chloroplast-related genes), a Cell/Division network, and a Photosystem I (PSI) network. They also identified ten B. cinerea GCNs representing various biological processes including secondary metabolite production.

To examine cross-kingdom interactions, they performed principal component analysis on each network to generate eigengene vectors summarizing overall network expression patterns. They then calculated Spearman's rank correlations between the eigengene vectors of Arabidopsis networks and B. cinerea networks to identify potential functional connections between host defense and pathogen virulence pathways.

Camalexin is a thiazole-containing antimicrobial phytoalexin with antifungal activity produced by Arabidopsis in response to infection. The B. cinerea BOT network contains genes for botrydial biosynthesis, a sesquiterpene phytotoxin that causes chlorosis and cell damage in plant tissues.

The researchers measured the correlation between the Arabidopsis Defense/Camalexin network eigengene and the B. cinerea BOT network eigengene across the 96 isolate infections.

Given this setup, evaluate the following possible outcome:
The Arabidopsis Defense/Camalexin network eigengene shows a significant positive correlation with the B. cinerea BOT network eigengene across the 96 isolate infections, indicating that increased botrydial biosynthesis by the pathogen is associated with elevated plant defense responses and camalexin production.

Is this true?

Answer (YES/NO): YES